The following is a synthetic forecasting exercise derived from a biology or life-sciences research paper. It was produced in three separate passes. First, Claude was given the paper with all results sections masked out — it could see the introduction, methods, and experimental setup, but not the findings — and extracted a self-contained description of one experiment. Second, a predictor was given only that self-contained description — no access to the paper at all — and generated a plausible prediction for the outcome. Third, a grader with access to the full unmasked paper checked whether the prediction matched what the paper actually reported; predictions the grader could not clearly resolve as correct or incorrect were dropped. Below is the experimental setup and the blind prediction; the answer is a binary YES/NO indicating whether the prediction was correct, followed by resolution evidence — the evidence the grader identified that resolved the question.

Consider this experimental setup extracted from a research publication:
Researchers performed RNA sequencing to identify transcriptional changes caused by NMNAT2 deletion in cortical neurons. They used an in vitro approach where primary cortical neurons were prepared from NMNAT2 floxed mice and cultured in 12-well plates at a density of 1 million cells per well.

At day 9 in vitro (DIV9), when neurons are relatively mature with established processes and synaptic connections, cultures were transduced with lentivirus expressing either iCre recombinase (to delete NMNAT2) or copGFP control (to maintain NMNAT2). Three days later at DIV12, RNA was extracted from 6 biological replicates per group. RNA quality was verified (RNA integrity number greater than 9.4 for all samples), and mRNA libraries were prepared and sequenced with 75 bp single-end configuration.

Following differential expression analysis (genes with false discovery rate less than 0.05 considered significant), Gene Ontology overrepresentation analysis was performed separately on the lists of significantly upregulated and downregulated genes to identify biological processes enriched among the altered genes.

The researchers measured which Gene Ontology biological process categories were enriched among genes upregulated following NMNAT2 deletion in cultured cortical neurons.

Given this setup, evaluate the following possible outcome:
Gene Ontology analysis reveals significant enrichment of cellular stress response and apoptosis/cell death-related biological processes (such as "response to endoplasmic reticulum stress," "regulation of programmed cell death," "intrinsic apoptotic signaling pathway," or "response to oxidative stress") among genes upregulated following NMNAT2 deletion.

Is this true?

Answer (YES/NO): NO